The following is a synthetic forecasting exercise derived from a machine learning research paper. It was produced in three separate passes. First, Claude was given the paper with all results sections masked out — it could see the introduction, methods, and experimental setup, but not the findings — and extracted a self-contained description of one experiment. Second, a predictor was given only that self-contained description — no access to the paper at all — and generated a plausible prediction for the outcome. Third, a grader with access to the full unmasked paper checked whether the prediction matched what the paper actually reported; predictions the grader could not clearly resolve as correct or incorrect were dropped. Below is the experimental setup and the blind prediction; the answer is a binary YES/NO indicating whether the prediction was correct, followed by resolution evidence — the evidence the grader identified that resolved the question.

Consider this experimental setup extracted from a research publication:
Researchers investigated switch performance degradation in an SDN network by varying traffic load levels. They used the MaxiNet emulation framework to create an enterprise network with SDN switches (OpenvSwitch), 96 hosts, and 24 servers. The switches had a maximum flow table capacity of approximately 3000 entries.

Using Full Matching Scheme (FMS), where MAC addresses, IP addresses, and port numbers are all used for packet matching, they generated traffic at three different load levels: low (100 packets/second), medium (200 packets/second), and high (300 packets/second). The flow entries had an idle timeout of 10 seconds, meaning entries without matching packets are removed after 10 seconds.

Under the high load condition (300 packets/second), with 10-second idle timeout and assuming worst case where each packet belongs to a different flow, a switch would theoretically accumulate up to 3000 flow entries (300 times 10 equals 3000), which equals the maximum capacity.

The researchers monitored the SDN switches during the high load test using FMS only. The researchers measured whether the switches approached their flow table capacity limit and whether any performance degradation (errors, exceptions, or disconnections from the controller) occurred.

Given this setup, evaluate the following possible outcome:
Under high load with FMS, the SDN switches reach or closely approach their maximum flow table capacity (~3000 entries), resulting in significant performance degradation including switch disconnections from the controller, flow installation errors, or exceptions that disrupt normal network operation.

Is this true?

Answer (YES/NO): YES